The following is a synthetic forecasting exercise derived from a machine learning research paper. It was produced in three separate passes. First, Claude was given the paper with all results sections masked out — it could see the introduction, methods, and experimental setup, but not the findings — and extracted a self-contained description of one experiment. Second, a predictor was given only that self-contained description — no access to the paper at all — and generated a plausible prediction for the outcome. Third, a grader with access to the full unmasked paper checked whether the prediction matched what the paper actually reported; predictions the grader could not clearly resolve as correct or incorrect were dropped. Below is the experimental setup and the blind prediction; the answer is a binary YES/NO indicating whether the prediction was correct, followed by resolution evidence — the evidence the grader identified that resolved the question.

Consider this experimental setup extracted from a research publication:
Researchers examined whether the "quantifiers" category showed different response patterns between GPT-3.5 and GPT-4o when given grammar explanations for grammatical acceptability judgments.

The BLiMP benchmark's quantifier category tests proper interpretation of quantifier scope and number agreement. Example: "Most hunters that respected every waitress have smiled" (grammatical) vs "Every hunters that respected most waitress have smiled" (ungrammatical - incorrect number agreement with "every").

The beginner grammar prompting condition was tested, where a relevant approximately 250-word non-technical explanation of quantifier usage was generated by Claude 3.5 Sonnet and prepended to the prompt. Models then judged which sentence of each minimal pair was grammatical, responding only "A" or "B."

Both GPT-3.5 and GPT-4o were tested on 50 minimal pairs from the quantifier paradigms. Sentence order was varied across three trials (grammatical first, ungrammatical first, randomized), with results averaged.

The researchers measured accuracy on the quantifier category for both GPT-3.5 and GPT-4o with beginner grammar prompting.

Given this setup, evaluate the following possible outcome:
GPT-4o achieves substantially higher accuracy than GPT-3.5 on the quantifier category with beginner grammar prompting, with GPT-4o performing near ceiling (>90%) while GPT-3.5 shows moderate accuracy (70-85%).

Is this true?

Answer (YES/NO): YES